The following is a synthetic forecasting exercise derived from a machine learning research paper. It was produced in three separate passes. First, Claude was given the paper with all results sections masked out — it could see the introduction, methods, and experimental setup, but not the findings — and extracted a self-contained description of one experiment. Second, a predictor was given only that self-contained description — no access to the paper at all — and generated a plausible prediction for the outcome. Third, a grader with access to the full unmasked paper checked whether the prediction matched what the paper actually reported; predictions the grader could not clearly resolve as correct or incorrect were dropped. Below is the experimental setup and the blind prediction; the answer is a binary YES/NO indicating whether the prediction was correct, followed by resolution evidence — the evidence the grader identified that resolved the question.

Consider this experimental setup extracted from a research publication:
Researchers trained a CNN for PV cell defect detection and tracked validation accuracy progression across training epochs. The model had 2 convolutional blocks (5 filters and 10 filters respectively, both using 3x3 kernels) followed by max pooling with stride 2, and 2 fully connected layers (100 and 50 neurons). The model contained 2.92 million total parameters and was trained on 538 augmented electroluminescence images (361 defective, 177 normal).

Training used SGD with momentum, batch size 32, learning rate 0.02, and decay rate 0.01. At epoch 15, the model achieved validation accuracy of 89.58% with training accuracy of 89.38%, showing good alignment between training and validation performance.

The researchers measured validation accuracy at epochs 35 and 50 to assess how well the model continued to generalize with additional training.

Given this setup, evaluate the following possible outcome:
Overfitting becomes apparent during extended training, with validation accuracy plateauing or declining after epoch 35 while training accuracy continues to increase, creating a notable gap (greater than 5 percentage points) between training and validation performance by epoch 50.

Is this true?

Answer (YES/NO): NO